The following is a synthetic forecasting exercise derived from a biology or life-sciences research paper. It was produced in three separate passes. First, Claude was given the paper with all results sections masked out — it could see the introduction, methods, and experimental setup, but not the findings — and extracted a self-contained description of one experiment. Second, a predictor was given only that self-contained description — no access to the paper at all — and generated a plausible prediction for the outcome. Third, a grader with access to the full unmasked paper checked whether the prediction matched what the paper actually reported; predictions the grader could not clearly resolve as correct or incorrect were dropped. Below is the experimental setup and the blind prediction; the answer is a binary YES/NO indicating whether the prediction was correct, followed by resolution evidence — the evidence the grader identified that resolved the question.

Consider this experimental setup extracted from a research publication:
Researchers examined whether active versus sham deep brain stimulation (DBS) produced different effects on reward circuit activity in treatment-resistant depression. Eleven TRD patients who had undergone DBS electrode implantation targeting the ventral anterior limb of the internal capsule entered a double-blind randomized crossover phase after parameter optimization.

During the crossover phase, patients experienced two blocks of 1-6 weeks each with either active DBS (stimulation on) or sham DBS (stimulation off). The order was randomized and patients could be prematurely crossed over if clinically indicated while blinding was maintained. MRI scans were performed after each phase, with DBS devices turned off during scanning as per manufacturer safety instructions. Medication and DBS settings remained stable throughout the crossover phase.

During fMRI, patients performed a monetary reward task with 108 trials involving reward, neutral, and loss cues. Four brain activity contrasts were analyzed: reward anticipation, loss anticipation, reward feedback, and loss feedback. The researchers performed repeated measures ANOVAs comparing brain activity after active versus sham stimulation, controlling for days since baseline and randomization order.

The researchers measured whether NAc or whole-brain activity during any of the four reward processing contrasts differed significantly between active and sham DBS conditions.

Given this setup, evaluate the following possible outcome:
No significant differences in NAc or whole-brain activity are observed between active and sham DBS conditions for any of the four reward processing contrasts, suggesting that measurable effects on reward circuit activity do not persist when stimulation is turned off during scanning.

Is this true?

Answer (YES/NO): YES